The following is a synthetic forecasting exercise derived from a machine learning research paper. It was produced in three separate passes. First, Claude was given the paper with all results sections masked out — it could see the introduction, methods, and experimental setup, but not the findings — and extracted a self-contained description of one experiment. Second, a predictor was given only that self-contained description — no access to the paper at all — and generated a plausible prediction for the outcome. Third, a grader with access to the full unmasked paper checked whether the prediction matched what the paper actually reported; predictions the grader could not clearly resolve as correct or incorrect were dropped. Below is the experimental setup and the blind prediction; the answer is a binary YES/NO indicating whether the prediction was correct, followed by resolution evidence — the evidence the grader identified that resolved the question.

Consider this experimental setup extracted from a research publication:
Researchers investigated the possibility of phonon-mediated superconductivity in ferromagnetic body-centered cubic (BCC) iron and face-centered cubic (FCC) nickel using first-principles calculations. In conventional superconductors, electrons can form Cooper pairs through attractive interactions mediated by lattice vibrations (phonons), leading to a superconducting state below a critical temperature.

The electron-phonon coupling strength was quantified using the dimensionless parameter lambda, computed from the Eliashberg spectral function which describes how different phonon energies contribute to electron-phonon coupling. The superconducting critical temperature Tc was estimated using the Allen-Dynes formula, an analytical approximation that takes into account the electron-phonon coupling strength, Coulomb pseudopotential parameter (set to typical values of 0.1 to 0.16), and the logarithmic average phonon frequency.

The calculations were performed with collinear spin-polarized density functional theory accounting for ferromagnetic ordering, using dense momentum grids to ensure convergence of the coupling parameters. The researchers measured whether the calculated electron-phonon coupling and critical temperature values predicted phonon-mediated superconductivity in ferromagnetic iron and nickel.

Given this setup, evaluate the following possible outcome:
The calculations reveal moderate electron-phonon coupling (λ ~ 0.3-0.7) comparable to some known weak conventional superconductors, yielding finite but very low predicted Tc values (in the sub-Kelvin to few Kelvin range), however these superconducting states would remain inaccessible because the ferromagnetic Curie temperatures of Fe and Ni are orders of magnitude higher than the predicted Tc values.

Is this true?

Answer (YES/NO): NO